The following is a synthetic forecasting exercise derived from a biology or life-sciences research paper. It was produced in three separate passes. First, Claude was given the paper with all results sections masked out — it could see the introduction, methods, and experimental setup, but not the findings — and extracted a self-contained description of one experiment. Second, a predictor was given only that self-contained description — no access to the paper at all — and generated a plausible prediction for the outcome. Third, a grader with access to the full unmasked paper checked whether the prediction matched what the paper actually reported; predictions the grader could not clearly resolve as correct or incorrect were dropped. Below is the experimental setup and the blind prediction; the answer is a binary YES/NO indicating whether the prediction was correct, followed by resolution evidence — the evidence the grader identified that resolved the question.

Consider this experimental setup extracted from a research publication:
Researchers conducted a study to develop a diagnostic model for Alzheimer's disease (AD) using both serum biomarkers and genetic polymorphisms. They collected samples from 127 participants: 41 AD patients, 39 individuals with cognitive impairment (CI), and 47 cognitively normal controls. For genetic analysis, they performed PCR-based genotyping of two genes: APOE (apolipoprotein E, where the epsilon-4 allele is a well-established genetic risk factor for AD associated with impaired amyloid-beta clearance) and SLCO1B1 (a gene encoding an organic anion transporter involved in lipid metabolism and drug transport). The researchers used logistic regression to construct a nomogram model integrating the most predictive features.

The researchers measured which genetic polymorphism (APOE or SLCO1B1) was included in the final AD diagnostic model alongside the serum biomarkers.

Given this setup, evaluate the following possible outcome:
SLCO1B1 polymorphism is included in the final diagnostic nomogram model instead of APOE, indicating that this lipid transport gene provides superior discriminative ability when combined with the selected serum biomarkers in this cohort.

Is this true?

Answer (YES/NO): YES